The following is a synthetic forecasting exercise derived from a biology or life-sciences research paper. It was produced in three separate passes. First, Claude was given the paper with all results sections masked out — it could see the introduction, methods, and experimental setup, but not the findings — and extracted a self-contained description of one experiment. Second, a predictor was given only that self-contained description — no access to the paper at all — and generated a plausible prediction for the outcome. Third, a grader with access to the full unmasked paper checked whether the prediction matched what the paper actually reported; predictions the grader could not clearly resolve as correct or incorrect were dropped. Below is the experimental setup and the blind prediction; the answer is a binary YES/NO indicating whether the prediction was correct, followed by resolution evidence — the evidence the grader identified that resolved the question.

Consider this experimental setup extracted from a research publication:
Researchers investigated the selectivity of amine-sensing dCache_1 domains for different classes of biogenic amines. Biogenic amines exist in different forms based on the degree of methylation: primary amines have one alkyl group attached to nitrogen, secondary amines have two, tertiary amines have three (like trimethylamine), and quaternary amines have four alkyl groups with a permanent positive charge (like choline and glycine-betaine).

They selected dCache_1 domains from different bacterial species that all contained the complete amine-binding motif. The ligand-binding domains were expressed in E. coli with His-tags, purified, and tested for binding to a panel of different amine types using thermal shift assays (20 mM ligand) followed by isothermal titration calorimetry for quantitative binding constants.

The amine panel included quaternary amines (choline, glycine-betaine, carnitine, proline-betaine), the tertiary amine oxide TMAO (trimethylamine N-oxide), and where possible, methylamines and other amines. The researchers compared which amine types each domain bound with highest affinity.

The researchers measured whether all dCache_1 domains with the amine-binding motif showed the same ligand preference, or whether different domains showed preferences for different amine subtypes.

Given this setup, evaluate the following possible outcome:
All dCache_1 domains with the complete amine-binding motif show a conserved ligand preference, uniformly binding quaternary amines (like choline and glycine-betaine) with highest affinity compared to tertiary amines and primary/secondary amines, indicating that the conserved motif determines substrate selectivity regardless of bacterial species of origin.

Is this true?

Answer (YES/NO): NO